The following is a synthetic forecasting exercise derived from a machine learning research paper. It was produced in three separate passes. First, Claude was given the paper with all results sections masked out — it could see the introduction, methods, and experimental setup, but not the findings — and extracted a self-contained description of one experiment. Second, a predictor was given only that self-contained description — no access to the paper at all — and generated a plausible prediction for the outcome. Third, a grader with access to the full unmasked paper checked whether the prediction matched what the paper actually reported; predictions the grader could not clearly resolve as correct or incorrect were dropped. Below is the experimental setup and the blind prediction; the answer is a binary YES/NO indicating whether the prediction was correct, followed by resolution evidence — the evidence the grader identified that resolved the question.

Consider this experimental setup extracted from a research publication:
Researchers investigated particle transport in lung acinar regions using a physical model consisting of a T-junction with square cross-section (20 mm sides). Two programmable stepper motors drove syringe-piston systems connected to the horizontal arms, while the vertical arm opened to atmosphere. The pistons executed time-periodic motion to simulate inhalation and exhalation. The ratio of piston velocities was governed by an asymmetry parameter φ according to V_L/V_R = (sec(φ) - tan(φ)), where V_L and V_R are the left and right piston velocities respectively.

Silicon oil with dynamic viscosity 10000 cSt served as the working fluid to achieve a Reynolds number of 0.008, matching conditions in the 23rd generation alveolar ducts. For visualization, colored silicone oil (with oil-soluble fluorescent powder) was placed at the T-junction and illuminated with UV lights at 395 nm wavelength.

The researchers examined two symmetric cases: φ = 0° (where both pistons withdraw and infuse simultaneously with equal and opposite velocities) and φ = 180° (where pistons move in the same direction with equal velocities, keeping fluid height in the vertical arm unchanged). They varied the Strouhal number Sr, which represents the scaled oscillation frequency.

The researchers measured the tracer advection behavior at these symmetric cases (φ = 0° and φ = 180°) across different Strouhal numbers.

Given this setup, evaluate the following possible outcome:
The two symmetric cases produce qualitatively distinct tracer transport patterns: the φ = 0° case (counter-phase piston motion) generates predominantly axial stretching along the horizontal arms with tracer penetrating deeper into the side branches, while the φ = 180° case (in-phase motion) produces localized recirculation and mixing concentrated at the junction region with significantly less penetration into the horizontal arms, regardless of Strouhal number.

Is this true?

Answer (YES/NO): NO